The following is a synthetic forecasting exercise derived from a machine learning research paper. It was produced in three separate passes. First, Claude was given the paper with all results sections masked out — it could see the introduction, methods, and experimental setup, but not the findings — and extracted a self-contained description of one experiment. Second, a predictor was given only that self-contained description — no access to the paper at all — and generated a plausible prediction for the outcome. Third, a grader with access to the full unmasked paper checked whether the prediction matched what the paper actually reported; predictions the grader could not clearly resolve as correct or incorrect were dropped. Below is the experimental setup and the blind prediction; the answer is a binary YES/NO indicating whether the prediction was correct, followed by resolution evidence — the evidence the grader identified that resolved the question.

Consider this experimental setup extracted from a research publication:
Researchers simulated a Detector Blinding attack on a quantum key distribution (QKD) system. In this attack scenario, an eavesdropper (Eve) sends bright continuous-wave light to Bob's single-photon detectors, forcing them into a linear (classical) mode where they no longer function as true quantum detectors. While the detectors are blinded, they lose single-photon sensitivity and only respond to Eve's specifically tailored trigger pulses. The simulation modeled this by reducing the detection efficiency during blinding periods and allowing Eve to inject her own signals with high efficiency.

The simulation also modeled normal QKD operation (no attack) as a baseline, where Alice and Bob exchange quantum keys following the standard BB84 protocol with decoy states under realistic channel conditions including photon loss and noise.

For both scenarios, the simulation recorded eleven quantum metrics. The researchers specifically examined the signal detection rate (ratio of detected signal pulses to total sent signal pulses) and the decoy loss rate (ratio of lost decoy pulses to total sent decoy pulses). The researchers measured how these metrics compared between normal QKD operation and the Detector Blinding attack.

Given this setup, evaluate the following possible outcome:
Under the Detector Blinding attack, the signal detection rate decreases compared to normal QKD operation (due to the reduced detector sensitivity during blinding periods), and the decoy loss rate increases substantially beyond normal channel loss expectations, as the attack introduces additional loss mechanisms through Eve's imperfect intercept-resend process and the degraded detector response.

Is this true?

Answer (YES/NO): YES